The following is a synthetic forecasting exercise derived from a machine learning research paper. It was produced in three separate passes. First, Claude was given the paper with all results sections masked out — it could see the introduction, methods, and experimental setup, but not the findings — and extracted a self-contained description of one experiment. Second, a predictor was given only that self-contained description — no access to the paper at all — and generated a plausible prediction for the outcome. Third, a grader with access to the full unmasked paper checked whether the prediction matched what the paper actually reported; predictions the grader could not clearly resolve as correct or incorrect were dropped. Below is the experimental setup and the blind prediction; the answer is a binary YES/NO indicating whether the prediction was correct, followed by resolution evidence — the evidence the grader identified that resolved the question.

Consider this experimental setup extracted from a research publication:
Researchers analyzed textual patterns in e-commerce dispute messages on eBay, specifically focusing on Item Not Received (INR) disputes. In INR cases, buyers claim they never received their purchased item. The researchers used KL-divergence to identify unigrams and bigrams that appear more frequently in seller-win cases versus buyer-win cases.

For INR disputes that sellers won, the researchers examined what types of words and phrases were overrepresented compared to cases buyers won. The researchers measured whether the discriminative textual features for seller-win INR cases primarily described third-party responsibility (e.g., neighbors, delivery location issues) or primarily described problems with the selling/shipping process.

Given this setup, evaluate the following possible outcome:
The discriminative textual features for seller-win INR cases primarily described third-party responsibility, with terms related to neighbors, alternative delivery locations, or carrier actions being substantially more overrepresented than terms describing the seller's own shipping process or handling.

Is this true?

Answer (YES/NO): YES